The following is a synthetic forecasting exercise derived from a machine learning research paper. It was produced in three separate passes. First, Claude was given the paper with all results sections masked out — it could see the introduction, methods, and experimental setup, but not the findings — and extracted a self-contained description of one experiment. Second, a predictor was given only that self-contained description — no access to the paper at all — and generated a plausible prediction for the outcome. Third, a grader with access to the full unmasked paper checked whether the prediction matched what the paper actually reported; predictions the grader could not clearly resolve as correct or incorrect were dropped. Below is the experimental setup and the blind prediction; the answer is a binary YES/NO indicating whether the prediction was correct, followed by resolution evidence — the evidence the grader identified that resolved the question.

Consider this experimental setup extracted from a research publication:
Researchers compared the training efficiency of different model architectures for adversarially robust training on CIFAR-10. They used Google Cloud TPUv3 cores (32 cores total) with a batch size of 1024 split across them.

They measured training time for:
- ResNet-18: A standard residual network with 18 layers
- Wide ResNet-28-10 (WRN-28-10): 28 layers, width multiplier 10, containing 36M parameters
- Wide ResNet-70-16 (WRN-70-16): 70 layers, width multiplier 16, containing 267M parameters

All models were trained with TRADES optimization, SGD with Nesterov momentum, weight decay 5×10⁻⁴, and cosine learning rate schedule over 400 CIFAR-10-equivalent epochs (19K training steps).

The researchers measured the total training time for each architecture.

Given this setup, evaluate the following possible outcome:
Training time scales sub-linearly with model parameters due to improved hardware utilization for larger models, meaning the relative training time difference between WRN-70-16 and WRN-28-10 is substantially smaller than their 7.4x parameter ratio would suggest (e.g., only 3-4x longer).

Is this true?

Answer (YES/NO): NO